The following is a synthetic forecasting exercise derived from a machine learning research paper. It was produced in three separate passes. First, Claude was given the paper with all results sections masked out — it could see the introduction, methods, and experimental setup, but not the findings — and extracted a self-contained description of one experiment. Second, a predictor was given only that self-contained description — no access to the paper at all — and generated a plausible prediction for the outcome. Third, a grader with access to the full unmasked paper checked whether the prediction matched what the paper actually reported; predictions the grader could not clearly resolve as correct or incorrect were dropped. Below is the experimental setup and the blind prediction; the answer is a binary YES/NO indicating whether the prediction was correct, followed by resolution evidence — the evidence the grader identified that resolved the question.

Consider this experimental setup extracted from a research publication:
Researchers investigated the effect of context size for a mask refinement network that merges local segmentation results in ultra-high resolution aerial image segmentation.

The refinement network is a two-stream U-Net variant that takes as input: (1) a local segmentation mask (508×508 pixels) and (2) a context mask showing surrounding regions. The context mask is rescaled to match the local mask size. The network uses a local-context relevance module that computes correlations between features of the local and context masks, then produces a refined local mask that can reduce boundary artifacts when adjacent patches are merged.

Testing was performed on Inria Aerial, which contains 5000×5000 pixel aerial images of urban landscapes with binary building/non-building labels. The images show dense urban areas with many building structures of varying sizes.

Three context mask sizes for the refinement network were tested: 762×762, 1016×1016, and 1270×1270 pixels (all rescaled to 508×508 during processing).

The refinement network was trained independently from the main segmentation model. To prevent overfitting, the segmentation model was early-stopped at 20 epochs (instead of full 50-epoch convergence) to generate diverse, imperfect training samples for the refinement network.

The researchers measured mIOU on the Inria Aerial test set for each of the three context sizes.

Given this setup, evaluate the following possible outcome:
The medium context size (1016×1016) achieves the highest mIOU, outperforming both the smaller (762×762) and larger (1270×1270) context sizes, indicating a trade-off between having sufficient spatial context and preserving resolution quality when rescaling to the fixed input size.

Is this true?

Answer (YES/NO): YES